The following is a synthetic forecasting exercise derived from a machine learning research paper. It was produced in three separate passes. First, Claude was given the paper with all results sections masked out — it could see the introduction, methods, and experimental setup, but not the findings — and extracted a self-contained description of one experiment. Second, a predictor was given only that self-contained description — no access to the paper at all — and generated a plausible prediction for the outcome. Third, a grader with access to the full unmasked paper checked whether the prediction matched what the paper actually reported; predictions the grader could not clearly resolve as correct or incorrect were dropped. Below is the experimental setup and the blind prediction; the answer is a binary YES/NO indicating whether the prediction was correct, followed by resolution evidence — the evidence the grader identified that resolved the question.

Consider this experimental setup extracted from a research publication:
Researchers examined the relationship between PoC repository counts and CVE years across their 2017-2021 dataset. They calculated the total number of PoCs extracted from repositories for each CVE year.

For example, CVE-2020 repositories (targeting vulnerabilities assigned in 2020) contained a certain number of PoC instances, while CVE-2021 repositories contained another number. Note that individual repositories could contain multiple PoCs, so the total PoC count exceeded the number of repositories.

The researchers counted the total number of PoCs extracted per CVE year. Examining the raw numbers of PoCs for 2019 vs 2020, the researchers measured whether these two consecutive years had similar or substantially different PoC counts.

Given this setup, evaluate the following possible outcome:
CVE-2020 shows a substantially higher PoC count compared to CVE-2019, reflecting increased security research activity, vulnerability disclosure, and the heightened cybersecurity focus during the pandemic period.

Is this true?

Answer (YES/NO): YES